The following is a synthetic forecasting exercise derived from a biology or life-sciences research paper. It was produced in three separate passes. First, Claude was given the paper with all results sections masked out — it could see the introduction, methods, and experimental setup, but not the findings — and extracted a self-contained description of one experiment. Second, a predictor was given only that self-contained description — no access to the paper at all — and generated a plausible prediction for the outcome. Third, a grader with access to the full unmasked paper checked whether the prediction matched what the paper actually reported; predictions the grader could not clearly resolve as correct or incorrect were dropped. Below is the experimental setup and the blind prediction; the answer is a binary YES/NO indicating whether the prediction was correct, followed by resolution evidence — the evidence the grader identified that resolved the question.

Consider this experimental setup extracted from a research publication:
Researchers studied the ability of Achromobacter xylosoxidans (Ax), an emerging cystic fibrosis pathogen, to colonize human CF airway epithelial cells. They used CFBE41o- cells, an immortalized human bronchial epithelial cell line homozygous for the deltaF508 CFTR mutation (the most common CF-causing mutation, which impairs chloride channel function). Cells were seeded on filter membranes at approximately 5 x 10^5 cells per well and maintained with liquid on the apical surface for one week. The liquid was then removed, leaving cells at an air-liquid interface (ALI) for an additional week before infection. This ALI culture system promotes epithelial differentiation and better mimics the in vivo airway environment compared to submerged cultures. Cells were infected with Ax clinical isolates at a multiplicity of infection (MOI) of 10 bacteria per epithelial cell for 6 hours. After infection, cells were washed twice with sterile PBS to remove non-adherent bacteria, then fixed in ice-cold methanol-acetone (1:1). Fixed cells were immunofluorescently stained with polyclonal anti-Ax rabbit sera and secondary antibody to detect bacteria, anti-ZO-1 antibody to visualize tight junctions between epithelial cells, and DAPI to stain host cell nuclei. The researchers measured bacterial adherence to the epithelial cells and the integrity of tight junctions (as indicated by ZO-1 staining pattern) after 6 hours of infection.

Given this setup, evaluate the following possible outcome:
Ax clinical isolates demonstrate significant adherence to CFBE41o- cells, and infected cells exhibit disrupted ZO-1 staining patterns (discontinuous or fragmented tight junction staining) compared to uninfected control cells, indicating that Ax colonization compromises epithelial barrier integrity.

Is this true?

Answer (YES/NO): YES